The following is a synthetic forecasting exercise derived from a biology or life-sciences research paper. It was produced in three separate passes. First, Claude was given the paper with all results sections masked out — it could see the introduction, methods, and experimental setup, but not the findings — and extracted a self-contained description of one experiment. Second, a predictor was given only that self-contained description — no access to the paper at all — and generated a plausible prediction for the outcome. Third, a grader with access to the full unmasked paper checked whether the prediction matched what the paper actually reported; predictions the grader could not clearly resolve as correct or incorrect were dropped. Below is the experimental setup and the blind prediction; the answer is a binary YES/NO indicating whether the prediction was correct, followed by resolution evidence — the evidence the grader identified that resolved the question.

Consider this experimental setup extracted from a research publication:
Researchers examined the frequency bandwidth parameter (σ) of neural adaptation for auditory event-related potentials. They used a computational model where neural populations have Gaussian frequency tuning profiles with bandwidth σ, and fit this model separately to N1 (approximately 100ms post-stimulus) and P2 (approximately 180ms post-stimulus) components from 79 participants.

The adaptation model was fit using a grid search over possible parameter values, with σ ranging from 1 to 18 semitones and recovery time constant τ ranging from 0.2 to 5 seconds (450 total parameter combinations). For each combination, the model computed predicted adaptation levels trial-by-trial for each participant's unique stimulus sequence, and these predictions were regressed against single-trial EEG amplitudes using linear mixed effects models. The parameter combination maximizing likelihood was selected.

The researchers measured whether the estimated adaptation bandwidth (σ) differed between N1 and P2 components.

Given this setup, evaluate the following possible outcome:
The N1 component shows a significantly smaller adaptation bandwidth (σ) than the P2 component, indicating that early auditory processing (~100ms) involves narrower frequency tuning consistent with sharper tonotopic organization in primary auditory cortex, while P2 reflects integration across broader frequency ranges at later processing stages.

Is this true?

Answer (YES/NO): NO